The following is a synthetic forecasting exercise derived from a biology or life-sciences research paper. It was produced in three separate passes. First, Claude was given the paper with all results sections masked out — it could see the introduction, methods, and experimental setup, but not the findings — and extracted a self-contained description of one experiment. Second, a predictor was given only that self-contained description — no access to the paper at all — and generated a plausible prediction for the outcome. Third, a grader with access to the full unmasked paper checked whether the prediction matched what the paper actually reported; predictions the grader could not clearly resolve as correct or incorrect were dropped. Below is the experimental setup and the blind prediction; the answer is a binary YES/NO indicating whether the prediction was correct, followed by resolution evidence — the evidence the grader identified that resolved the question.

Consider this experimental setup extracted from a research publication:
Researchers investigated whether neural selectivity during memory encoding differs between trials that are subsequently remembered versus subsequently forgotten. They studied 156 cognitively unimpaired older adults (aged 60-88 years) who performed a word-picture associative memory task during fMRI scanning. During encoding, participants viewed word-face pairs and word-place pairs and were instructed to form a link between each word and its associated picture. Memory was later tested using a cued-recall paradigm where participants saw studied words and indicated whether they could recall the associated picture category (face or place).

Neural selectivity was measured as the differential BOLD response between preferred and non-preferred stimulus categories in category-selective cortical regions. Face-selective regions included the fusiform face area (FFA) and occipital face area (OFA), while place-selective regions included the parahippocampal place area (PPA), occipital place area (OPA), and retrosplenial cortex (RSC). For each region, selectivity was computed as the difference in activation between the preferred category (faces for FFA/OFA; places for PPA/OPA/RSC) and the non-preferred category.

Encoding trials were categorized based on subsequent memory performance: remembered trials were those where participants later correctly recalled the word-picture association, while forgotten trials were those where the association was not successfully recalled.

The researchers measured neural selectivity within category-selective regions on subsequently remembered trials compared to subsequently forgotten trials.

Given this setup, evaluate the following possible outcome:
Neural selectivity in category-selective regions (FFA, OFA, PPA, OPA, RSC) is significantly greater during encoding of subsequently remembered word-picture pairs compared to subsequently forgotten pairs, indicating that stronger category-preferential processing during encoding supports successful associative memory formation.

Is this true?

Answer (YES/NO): YES